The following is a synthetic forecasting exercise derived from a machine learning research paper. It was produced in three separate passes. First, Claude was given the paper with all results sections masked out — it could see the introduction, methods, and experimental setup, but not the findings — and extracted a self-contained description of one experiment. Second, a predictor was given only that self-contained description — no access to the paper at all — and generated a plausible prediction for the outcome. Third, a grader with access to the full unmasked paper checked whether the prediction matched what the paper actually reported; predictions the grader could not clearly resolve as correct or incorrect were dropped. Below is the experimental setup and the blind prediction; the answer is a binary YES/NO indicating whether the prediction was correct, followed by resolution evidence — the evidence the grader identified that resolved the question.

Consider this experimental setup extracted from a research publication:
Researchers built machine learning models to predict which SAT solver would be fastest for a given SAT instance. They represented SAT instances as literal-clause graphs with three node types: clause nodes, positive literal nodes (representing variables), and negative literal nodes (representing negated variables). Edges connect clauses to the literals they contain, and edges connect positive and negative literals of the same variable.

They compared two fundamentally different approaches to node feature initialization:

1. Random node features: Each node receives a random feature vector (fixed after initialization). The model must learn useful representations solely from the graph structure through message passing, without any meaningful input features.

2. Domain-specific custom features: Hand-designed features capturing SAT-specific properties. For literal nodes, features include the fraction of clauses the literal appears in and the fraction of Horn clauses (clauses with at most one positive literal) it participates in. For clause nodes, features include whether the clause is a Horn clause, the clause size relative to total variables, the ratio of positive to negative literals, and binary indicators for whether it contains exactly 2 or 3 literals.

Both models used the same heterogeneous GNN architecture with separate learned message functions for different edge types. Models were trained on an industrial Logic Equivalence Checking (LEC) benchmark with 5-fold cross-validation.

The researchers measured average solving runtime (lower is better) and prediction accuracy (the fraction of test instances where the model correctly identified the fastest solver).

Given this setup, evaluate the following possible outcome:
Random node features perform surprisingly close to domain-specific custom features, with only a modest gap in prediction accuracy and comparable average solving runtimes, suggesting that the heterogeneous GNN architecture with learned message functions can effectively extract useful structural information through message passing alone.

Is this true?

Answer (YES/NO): YES